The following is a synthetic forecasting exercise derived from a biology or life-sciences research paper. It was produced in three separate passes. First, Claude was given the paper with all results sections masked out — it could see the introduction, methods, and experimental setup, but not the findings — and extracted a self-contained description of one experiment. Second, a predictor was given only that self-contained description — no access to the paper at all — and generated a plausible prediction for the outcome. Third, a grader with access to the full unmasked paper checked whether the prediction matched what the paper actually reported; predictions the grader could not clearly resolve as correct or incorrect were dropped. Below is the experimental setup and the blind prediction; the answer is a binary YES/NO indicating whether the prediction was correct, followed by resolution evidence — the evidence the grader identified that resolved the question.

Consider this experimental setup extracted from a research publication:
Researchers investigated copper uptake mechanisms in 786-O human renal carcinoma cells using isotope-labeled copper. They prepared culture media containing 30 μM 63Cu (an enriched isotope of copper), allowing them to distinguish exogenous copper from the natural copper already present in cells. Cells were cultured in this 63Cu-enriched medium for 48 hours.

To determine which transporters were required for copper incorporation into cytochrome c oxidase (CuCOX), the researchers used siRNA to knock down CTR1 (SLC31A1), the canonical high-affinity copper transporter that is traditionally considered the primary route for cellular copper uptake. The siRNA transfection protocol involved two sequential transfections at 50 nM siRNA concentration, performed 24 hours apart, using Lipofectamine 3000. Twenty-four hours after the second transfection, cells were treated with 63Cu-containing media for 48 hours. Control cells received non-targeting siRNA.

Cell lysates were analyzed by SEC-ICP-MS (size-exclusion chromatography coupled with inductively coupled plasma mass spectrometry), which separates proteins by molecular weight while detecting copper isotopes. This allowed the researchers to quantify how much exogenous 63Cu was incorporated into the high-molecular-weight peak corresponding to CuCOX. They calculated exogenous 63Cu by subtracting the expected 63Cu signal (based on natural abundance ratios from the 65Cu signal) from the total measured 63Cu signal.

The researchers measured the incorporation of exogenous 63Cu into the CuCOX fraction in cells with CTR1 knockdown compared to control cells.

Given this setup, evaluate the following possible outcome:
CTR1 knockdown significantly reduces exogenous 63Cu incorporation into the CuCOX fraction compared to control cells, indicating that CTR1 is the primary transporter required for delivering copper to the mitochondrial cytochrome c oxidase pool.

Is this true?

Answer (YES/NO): NO